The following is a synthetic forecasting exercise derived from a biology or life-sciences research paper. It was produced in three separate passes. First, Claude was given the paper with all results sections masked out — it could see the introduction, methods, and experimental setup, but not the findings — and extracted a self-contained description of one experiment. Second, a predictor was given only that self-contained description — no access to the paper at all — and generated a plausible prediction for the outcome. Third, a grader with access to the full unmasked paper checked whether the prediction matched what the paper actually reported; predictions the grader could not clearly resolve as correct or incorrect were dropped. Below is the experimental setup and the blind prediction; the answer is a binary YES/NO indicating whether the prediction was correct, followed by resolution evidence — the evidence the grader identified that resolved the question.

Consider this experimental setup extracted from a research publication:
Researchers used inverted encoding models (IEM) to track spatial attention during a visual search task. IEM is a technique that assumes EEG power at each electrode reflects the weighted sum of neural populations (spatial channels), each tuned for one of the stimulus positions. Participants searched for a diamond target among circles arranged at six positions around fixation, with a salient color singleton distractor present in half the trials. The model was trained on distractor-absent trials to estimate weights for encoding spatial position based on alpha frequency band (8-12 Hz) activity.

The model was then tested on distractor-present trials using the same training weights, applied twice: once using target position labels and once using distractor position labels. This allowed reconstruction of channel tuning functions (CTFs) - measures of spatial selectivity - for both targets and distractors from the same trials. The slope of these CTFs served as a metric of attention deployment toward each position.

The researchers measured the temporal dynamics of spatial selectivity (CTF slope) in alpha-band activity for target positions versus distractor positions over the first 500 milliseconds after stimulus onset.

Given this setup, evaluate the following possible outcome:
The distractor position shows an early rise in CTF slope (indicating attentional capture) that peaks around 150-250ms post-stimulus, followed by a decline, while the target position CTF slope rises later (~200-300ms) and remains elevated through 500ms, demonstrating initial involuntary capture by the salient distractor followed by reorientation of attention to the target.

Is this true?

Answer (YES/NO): NO